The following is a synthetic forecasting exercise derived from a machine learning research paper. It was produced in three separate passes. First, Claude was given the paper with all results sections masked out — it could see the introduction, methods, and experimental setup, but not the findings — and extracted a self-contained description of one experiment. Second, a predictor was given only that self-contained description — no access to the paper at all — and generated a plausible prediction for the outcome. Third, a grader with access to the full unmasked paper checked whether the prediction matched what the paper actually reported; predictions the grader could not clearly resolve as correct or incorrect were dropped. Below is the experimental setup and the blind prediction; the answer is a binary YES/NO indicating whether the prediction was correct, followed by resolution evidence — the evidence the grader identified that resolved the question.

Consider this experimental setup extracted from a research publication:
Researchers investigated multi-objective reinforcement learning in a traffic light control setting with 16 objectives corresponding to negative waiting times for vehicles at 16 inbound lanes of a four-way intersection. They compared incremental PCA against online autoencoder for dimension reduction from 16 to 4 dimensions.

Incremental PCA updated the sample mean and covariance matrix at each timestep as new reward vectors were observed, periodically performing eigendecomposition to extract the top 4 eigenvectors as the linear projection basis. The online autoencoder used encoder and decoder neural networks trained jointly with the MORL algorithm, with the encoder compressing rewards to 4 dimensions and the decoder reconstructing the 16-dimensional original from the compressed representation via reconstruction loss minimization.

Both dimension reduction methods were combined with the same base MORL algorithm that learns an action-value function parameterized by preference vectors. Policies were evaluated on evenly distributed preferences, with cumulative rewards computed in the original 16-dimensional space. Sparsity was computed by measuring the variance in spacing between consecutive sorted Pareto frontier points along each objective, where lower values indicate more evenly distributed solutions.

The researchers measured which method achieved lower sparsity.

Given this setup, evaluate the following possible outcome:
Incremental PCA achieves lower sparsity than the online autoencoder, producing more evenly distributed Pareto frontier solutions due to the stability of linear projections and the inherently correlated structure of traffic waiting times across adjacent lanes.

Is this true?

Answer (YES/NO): YES